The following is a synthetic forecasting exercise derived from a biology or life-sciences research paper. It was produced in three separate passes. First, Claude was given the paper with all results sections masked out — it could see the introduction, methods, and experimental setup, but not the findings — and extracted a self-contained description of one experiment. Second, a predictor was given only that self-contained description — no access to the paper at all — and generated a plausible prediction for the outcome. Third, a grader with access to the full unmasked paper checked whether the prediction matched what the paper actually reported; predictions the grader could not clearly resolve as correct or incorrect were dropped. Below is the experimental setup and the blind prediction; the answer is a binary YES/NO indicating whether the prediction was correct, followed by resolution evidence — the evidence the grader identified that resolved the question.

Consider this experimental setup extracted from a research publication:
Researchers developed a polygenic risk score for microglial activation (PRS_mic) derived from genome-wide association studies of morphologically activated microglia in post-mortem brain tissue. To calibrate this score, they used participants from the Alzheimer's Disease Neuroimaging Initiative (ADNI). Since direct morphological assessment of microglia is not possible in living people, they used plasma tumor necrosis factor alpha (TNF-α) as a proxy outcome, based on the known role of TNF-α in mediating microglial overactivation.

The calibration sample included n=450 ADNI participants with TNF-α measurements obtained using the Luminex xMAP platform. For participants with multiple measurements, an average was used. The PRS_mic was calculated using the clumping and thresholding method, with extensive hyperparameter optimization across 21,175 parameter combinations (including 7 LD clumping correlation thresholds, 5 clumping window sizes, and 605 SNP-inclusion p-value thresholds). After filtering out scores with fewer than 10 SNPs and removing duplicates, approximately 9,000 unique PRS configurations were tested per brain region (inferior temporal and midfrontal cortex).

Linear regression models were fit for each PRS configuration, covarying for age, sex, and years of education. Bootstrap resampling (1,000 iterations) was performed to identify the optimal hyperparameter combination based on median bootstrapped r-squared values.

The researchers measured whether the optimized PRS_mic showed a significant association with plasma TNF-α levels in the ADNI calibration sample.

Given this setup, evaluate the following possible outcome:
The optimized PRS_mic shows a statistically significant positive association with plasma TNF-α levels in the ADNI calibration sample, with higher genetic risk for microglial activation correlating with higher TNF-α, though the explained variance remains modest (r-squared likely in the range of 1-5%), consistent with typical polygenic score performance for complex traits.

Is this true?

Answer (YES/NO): NO